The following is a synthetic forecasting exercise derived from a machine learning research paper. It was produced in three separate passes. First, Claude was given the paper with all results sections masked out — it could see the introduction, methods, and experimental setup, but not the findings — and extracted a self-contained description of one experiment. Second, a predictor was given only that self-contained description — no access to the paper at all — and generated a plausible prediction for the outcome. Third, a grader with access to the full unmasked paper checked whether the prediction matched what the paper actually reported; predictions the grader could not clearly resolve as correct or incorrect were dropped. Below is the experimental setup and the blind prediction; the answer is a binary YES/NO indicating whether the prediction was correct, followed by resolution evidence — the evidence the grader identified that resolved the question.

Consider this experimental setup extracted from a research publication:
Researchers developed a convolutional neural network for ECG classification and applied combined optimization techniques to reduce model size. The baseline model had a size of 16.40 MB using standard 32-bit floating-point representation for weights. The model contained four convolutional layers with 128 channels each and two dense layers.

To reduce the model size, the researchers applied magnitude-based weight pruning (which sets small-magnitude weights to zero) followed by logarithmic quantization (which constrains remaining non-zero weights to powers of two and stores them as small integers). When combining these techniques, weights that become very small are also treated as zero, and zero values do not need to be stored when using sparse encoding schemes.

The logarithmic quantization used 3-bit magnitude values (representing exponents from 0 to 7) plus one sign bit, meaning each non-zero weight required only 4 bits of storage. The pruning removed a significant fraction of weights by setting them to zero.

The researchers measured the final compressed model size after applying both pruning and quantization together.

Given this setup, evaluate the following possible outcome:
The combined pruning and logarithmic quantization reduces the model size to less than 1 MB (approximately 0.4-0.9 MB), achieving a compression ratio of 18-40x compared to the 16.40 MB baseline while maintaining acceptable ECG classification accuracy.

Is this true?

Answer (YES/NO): NO